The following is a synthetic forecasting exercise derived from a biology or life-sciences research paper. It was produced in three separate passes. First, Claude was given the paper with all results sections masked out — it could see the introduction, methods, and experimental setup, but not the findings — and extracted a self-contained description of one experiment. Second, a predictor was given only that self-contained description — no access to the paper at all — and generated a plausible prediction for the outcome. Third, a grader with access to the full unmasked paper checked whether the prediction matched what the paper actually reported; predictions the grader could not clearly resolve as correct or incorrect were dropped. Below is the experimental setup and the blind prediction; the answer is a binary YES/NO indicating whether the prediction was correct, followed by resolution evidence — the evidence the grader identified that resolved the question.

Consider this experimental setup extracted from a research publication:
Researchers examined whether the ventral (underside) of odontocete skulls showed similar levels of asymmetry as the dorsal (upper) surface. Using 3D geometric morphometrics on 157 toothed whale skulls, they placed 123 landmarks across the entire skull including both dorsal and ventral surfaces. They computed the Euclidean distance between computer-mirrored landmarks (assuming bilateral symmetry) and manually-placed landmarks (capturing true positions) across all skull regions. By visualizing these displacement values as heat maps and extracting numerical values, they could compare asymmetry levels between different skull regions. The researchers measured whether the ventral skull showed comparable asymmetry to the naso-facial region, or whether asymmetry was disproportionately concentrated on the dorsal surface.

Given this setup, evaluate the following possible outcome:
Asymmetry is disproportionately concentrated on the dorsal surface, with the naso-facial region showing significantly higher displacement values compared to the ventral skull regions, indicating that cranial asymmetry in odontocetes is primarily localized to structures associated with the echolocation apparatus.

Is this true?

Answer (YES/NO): YES